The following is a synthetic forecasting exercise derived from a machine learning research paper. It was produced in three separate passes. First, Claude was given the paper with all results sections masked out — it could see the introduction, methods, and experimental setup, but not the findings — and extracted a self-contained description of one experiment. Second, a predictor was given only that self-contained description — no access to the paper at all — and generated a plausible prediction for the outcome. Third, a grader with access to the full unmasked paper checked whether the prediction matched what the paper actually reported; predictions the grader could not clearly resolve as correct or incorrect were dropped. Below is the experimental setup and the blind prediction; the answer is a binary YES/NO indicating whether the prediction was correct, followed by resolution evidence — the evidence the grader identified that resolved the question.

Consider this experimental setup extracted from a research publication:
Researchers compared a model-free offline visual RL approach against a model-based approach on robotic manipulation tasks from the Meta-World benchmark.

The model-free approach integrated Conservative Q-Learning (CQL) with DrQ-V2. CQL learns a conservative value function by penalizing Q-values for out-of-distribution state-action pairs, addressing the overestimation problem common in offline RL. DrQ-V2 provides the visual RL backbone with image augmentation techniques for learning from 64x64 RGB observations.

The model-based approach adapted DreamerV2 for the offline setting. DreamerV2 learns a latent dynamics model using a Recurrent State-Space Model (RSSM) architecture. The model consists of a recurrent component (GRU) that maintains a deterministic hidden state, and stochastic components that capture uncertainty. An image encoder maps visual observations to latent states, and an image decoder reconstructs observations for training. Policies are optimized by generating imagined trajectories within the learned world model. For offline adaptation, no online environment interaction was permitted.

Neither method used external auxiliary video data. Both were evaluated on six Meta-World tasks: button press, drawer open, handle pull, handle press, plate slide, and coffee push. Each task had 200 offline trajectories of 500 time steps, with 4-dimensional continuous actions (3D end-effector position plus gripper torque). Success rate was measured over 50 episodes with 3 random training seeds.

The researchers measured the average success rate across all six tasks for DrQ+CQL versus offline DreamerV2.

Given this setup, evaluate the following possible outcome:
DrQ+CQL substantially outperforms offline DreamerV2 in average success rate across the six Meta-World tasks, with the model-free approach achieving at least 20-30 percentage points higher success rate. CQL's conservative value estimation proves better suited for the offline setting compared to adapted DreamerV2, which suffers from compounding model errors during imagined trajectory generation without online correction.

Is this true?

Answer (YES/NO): NO